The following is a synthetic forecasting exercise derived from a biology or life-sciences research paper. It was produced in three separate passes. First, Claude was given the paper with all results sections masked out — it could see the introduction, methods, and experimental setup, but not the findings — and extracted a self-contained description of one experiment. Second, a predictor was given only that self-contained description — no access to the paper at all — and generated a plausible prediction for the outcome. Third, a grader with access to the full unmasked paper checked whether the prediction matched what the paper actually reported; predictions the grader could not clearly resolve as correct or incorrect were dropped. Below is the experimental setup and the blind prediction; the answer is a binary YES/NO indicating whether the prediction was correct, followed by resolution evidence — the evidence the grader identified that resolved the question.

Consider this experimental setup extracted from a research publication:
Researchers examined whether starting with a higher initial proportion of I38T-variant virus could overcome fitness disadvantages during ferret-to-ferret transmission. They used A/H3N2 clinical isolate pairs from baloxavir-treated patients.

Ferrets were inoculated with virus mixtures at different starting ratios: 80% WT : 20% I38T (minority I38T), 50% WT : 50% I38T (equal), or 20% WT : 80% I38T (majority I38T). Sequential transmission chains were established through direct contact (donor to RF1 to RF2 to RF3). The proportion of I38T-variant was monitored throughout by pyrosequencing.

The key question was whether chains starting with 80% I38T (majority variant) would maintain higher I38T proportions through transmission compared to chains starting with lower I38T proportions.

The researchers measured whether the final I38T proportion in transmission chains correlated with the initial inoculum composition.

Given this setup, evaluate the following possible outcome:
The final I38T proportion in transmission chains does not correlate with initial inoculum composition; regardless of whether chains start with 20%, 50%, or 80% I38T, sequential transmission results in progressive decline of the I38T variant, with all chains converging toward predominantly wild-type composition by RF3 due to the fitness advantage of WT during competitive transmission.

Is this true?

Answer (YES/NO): NO